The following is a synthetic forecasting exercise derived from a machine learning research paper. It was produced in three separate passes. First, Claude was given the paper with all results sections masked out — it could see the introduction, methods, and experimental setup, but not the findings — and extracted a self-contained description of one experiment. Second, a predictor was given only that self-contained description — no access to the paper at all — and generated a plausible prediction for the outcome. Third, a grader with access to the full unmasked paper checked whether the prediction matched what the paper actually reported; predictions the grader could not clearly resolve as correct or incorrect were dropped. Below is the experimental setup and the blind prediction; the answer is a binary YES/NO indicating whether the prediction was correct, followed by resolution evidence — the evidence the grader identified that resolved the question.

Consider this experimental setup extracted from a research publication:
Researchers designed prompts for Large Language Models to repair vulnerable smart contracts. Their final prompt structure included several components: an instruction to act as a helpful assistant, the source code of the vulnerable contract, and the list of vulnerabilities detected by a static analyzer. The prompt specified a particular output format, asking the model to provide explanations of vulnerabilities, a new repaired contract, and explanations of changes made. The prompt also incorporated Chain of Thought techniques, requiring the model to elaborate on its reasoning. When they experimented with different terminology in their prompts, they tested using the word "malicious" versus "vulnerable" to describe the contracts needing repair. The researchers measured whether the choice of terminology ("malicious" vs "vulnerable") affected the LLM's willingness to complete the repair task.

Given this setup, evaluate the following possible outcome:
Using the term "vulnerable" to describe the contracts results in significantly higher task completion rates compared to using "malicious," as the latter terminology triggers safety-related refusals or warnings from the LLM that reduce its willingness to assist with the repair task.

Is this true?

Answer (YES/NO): YES